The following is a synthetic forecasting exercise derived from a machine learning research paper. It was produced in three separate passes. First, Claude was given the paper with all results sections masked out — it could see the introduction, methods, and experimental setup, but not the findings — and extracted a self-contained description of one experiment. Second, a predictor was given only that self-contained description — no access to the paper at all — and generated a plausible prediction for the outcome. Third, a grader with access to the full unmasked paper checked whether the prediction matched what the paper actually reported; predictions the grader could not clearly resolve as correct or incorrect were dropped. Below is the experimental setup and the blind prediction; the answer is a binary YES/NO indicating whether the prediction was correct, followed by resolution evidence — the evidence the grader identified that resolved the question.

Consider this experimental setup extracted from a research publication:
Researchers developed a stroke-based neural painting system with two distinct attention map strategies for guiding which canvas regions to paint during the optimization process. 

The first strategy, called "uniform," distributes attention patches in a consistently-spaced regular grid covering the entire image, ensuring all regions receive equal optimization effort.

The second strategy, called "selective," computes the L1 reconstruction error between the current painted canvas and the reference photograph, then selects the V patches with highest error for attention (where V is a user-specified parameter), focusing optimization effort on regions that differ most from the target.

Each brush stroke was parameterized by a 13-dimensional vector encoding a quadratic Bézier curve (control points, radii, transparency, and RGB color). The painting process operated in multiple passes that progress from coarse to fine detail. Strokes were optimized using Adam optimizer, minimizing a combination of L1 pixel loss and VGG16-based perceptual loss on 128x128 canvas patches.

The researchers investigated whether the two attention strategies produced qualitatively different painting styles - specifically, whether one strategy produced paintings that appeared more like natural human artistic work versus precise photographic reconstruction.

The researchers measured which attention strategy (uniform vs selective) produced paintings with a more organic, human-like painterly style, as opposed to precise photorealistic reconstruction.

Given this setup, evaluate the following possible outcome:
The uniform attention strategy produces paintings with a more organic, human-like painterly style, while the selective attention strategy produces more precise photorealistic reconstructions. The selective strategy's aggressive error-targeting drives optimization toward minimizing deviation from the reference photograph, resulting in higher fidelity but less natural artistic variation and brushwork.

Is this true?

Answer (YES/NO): NO